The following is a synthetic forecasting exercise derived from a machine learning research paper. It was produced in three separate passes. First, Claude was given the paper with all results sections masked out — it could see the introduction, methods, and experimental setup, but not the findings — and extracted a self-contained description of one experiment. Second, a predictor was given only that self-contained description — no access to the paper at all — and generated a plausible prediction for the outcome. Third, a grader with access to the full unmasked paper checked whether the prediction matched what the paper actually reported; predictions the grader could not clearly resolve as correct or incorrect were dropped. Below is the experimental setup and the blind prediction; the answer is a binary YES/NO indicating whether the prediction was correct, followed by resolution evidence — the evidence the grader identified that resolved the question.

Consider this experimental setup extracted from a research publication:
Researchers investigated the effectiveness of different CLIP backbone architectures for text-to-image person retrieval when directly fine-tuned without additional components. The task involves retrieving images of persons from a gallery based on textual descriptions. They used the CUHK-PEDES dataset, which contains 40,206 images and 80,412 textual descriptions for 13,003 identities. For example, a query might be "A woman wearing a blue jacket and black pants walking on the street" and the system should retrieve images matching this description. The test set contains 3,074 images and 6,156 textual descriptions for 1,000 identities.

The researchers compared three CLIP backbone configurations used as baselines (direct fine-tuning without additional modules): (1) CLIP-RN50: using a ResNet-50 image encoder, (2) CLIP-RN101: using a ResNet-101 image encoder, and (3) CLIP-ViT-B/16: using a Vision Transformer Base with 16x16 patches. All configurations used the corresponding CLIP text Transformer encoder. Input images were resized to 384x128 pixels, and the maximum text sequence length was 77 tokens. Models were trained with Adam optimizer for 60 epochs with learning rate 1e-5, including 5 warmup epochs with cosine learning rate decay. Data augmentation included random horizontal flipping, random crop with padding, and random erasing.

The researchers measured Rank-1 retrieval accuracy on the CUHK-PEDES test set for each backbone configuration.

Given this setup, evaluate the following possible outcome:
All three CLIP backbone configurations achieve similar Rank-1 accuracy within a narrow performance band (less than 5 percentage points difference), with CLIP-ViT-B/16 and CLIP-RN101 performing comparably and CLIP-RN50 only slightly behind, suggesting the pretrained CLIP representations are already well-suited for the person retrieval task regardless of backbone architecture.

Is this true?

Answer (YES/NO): NO